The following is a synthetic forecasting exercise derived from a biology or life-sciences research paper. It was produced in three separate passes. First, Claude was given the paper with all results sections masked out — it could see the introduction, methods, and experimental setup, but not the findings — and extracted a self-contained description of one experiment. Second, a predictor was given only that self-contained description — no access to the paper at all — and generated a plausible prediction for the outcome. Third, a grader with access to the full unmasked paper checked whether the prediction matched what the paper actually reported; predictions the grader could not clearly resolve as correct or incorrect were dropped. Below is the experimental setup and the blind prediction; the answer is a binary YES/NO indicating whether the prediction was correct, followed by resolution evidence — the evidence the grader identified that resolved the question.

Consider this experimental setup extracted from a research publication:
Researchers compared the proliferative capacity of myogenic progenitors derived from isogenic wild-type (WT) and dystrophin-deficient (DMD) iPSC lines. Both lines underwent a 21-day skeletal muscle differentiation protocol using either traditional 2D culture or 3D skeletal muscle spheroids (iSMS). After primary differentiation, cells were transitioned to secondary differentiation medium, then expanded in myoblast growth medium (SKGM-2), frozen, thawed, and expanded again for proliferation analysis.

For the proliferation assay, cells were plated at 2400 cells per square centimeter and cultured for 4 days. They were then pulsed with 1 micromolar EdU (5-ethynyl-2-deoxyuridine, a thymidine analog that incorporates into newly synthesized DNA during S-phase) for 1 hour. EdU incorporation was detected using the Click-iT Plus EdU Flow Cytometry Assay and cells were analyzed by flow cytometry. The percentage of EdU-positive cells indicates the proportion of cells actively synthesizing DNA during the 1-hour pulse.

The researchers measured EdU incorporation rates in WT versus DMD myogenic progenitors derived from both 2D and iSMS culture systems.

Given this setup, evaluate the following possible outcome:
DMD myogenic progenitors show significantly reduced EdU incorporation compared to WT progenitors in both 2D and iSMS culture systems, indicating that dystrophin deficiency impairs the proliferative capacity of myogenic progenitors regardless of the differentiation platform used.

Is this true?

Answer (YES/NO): NO